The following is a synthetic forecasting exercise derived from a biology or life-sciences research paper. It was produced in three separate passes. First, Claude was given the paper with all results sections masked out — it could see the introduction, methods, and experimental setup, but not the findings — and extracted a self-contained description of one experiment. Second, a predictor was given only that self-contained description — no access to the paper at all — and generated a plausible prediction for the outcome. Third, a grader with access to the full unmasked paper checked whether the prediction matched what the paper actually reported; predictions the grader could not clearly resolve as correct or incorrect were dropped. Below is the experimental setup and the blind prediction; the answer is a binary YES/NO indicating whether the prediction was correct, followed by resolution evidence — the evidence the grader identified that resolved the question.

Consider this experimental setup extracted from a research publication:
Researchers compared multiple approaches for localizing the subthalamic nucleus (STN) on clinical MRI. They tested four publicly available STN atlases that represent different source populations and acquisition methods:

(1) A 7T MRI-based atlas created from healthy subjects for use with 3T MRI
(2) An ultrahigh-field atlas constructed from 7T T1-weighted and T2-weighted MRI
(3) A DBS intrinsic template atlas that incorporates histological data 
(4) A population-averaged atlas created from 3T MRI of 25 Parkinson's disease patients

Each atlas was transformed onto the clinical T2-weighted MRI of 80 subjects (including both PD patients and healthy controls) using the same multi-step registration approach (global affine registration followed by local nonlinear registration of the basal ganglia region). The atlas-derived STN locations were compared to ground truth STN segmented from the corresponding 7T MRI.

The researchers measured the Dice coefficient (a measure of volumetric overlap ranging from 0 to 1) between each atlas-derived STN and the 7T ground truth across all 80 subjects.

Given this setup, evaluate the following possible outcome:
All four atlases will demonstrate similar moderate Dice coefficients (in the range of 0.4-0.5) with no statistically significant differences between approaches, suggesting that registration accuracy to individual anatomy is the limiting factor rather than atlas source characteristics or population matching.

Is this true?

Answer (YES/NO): NO